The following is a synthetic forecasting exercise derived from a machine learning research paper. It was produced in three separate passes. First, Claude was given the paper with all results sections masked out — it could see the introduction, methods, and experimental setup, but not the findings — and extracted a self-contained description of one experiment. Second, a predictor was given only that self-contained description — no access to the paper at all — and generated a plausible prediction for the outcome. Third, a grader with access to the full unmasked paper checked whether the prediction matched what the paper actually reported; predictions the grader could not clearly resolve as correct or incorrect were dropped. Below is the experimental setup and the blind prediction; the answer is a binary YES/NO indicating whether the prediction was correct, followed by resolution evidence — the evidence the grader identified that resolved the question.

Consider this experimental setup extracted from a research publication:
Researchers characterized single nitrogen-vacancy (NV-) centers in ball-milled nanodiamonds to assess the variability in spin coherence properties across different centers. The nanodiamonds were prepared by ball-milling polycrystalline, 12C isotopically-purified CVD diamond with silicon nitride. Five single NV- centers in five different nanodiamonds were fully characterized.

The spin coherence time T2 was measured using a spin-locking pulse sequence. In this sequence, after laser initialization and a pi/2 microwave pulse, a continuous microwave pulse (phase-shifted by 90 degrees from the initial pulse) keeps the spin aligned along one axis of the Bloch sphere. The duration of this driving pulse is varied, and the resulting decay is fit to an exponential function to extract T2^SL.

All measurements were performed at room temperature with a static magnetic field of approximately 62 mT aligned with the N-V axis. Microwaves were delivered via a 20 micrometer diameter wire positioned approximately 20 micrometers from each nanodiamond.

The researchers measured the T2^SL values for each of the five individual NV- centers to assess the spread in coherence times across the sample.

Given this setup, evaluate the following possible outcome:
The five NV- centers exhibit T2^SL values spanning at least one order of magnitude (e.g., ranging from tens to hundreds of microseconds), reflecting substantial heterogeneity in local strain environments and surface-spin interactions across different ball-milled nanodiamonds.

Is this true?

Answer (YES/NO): NO